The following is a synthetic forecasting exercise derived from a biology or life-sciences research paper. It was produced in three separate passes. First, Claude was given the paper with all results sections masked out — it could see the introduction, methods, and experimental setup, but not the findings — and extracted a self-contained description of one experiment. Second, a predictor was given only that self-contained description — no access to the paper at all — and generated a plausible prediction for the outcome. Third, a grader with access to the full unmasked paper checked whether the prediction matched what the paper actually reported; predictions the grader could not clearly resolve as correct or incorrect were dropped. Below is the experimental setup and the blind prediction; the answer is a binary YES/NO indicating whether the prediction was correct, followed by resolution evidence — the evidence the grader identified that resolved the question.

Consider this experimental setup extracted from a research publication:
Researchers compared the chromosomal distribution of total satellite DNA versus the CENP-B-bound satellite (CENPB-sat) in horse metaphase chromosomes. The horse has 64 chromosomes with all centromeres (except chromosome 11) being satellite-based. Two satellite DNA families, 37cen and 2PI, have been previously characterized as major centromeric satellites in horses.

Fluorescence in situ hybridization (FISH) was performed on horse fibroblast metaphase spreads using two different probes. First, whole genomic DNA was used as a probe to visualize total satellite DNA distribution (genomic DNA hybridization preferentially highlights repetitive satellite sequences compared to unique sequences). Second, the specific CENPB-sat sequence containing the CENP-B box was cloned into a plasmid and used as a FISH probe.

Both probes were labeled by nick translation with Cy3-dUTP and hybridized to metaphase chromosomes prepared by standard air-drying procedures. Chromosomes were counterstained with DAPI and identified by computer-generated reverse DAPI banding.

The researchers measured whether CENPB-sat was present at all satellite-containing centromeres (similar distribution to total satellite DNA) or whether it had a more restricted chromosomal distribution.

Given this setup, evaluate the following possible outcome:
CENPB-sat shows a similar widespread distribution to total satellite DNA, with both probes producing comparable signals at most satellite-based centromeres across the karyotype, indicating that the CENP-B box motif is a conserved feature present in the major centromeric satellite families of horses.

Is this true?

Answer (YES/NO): NO